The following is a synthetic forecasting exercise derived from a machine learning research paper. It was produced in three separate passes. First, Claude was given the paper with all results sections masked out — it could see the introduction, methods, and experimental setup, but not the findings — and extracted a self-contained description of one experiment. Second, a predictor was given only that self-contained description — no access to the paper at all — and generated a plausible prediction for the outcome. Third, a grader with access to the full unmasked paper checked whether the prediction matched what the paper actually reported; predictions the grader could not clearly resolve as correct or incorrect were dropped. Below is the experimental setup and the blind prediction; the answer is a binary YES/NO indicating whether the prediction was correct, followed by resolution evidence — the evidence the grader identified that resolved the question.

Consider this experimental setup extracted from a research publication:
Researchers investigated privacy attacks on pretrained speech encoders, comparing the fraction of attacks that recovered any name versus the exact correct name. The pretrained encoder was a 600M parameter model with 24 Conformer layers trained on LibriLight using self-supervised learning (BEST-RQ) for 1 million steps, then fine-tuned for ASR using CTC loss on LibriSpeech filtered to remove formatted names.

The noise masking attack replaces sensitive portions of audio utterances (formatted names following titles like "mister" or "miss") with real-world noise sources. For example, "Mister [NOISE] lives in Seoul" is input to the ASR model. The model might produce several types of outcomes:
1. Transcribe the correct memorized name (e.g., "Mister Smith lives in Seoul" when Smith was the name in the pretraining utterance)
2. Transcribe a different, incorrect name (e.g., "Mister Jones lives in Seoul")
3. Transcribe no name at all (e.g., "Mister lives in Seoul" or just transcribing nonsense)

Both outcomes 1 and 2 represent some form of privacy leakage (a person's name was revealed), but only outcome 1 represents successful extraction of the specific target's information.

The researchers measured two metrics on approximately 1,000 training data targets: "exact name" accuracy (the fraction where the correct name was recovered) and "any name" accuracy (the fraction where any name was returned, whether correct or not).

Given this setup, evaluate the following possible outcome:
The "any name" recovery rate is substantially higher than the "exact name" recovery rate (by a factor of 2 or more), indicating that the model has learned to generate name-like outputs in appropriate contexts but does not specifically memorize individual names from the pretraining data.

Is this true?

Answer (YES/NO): NO